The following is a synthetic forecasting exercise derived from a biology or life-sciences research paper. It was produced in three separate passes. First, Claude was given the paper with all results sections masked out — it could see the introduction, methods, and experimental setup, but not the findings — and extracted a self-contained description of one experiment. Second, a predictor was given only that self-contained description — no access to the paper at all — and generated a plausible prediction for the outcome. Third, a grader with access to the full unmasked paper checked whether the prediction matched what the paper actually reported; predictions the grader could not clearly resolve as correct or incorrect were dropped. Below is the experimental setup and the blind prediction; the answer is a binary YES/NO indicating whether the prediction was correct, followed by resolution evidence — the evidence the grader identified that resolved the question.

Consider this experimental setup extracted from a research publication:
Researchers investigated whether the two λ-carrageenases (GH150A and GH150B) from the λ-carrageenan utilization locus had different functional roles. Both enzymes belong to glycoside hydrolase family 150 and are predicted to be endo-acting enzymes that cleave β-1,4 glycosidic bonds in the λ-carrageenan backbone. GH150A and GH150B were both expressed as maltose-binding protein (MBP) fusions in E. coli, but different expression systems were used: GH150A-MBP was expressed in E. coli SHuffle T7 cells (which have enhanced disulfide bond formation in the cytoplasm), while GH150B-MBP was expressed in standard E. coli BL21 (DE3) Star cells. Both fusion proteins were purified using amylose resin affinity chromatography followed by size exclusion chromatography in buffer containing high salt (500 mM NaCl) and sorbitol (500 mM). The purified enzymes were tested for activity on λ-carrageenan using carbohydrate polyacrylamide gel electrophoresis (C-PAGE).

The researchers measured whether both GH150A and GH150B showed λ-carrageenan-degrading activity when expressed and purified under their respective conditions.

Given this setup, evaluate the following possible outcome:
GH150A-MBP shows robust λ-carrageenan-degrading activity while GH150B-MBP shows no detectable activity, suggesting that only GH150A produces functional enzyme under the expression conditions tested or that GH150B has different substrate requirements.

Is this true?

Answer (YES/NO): NO